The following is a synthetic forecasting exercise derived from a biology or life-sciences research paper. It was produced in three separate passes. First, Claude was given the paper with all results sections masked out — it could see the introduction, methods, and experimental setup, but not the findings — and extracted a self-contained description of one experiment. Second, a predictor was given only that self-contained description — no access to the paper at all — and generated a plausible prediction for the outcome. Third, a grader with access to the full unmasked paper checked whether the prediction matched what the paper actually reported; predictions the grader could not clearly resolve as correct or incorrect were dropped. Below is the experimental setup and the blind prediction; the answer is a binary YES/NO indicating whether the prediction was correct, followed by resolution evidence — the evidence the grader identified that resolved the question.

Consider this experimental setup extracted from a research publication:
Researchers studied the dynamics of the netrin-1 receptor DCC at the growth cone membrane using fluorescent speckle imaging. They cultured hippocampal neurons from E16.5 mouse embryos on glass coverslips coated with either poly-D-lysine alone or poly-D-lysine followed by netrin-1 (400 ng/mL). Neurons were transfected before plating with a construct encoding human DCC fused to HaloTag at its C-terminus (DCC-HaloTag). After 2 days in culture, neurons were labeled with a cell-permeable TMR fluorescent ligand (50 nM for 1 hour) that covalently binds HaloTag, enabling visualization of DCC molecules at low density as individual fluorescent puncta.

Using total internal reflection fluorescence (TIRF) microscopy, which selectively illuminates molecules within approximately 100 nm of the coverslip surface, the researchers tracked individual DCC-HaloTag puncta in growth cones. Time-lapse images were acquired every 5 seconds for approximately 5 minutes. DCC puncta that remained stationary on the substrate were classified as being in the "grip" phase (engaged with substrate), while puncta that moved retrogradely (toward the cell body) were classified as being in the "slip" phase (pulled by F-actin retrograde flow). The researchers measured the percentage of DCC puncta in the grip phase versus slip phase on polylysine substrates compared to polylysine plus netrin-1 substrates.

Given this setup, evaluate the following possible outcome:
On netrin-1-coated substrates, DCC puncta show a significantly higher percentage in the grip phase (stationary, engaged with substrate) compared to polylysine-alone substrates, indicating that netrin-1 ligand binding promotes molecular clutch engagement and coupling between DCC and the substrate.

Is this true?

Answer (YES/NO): YES